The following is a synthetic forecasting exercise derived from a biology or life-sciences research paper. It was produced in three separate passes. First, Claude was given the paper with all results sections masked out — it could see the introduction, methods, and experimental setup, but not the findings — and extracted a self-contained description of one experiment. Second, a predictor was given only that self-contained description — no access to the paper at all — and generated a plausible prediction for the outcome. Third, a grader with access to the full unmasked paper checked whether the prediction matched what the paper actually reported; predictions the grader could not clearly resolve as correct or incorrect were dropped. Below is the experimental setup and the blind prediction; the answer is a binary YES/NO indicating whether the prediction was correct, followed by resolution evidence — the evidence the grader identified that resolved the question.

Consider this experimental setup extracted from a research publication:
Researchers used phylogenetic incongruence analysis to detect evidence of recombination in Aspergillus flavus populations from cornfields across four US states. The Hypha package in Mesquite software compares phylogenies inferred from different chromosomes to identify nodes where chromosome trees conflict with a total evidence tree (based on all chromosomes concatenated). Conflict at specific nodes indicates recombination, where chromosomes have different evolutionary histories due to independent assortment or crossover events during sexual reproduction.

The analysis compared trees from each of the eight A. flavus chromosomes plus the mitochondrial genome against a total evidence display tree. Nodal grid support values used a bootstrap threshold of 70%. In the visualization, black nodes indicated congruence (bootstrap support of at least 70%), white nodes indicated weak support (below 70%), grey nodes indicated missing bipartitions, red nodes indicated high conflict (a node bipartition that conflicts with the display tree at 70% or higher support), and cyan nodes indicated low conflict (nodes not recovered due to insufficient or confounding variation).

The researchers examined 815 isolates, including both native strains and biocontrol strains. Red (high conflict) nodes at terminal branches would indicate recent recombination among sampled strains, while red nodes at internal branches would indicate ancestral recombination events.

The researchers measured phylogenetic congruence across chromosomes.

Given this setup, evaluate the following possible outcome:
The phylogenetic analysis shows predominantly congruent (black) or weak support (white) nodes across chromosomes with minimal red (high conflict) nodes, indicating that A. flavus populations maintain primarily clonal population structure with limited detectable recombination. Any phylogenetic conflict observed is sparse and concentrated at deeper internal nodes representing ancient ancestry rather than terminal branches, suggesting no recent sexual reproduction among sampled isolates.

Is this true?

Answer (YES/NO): NO